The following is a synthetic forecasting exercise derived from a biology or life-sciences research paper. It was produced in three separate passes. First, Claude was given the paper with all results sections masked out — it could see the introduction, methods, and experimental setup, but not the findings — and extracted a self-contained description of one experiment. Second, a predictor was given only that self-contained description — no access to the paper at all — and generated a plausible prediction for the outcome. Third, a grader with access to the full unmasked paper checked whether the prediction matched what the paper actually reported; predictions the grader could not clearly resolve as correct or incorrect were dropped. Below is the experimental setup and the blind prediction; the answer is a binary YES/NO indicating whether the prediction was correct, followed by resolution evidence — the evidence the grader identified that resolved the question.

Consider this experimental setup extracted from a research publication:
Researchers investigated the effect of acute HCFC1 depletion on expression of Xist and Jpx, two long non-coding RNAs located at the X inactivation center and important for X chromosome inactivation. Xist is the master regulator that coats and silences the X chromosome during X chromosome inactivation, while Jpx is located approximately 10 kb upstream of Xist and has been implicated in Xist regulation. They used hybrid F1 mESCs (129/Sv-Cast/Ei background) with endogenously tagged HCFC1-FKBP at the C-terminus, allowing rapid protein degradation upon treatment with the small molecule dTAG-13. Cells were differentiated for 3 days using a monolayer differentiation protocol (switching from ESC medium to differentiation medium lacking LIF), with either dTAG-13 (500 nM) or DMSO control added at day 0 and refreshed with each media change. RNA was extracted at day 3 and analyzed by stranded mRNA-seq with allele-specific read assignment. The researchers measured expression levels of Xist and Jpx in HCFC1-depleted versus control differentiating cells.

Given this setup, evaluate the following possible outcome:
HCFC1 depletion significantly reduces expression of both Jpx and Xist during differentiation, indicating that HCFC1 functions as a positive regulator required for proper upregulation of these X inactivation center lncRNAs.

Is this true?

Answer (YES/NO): YES